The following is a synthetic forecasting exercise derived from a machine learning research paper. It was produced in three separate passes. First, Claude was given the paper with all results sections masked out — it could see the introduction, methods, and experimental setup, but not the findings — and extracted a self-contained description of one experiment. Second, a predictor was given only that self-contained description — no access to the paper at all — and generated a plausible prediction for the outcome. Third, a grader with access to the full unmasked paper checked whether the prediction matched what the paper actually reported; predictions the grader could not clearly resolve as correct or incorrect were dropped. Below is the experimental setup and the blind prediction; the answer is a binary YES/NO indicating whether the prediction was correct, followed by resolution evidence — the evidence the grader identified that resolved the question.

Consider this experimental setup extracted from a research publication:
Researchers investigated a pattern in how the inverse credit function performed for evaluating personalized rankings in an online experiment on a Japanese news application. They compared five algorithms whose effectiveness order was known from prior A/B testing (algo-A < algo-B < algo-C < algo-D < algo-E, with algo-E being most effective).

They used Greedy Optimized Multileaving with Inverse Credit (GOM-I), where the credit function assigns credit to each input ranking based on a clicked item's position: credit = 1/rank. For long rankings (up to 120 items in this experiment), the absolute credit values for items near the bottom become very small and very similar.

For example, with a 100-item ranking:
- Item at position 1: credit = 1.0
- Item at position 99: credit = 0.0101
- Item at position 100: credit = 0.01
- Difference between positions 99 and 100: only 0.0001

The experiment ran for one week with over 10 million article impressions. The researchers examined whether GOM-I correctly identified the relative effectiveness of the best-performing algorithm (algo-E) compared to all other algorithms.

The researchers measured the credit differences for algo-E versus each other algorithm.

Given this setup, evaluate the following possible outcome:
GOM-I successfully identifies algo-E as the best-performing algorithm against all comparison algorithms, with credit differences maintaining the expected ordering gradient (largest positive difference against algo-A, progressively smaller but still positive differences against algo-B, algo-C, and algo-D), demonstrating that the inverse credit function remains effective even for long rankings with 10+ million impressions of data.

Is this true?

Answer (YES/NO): NO